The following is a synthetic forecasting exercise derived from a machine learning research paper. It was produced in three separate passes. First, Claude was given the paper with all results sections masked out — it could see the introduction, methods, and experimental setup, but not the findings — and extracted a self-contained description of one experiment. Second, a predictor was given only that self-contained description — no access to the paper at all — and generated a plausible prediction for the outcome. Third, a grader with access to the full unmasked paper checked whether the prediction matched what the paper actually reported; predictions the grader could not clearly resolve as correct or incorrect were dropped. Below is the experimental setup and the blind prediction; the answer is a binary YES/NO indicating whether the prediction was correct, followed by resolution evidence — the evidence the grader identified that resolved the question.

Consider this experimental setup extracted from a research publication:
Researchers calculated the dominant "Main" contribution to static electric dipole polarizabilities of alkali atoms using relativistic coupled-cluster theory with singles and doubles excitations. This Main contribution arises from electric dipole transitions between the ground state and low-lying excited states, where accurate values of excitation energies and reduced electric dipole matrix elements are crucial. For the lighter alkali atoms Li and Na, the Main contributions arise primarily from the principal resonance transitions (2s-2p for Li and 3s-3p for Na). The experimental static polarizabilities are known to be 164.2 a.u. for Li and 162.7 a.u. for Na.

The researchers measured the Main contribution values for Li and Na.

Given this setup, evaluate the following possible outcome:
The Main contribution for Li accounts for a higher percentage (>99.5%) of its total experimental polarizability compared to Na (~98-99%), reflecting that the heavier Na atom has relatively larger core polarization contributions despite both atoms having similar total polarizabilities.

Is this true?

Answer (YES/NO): NO